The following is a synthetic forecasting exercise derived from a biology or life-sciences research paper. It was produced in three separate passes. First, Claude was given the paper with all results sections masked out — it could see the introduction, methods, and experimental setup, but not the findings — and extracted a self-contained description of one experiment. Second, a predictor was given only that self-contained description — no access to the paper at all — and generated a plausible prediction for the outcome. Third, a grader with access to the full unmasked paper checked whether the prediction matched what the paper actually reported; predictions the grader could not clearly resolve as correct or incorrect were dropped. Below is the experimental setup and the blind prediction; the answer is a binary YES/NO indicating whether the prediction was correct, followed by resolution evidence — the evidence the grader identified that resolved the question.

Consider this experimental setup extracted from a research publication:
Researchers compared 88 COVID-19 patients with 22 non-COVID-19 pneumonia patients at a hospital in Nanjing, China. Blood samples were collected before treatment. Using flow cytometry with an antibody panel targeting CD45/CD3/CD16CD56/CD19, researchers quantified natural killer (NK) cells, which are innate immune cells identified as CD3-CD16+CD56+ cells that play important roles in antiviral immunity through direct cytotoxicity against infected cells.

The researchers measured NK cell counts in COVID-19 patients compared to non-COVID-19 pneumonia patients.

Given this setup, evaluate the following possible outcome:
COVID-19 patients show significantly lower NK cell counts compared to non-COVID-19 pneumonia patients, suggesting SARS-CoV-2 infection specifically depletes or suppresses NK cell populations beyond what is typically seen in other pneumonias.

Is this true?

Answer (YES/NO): NO